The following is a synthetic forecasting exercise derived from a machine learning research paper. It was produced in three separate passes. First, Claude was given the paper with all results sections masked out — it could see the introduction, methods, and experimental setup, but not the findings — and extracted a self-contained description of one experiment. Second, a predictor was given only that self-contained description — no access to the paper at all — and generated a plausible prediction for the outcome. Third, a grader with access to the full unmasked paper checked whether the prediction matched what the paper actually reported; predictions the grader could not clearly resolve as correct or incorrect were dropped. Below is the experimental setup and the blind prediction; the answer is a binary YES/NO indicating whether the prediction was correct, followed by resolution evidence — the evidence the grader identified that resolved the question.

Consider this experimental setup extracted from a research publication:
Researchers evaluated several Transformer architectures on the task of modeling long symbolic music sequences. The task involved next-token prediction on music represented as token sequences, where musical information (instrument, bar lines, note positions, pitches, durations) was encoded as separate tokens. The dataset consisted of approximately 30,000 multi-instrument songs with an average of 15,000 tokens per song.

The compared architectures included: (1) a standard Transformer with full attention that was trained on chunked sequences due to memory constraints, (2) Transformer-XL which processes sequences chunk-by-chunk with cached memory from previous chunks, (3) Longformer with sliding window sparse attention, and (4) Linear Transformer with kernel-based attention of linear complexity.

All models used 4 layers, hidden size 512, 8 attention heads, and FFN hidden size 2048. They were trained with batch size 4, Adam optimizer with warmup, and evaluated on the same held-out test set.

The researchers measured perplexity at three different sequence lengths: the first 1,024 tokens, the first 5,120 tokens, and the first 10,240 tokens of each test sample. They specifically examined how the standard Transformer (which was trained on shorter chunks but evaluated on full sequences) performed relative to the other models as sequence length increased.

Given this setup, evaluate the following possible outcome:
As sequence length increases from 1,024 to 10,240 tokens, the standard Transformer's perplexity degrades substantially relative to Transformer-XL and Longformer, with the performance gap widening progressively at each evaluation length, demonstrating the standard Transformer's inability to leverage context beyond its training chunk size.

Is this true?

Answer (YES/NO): YES